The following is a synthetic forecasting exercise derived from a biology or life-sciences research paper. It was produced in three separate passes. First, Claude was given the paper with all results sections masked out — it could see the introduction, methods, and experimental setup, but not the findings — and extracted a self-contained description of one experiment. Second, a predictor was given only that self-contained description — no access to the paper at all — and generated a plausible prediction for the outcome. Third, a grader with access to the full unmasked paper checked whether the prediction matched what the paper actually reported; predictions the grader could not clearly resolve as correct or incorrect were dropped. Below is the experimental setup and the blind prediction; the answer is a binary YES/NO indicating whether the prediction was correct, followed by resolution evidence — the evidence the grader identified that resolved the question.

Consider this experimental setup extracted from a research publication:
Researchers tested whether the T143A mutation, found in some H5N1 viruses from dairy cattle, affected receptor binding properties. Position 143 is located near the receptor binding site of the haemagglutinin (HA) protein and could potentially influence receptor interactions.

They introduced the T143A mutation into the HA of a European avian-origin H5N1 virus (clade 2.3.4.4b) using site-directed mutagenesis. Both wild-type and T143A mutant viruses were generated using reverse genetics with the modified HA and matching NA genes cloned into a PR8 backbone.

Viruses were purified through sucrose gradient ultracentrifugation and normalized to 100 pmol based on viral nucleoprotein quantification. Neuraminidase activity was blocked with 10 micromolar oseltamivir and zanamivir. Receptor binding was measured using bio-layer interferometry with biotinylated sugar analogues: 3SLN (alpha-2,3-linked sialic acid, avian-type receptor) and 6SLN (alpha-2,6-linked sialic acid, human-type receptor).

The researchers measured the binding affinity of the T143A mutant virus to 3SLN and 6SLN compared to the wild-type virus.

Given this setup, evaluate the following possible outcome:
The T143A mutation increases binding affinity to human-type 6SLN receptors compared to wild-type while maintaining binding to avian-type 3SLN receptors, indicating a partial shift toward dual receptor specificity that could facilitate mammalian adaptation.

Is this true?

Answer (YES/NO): NO